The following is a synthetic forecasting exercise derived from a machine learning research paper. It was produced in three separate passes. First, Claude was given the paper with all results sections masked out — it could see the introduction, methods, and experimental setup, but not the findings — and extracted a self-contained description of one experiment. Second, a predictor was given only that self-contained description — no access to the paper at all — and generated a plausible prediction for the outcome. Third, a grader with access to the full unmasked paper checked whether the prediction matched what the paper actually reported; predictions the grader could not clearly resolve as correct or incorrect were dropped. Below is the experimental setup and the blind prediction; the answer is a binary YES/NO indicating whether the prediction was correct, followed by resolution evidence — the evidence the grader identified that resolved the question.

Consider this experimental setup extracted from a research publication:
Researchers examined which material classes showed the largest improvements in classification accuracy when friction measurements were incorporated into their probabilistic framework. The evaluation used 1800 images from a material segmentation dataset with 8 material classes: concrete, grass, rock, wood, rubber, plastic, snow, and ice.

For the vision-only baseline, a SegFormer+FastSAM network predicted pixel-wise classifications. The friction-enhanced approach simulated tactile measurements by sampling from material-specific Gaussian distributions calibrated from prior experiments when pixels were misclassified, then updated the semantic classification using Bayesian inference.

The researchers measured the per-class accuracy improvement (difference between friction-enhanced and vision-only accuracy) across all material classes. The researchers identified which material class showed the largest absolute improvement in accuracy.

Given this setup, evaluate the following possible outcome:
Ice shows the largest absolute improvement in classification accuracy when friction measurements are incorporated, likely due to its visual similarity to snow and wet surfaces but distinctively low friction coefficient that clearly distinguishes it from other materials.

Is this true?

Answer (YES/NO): NO